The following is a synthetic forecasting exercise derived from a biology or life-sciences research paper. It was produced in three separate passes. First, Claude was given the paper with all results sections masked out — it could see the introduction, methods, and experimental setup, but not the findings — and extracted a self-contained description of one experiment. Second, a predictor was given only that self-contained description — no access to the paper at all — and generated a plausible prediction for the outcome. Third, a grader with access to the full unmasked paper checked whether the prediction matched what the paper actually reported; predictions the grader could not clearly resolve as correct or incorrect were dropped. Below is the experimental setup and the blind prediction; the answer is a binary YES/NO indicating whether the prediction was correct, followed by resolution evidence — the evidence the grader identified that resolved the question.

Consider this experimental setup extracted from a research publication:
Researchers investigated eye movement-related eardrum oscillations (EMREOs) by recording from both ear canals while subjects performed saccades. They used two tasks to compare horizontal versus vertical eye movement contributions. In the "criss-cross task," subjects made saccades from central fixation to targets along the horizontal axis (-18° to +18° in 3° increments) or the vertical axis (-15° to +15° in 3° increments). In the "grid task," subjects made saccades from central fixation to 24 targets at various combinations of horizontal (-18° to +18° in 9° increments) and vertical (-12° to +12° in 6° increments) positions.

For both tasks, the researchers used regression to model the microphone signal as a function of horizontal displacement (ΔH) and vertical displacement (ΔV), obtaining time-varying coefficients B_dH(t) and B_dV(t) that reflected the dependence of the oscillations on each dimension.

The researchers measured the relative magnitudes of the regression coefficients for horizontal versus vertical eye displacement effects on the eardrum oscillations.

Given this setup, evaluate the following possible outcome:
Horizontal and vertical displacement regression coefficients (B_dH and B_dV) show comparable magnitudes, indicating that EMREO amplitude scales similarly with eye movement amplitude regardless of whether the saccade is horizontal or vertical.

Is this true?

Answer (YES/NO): NO